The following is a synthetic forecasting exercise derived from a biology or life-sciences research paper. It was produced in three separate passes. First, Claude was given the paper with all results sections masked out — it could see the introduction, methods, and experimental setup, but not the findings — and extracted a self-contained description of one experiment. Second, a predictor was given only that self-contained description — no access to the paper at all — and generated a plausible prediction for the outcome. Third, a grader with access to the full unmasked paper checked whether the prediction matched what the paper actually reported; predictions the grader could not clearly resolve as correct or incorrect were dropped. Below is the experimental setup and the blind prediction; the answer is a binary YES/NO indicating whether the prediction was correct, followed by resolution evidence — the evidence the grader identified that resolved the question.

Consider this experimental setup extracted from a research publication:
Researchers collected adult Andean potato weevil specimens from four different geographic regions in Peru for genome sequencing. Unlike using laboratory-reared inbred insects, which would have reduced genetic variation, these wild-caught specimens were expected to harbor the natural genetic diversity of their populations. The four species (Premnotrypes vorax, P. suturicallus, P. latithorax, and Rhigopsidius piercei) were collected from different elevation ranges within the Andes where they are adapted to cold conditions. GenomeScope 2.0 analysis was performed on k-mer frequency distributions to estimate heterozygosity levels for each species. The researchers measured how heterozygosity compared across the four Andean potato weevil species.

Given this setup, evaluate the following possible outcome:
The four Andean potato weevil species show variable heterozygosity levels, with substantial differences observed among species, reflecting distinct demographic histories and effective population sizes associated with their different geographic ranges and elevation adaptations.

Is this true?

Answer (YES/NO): NO